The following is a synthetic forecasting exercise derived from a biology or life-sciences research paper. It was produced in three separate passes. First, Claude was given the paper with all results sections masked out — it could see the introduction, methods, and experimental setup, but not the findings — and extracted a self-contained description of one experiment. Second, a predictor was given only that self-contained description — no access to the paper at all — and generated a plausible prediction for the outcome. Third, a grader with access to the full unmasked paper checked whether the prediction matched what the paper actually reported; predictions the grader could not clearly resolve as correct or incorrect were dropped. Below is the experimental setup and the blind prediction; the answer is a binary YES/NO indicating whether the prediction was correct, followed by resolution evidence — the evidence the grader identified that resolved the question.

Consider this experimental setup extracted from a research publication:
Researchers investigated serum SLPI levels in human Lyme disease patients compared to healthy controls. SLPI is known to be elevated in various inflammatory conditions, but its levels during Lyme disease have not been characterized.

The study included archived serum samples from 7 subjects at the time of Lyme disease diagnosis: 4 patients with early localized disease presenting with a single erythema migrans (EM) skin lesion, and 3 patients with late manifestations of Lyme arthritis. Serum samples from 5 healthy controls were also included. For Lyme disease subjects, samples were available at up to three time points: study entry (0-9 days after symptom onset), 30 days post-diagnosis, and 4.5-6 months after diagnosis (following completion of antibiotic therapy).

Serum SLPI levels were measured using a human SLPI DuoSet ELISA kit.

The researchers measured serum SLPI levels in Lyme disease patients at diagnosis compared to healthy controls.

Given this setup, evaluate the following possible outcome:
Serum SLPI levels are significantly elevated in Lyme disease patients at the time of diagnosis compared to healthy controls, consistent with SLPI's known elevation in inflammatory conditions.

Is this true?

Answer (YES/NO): NO